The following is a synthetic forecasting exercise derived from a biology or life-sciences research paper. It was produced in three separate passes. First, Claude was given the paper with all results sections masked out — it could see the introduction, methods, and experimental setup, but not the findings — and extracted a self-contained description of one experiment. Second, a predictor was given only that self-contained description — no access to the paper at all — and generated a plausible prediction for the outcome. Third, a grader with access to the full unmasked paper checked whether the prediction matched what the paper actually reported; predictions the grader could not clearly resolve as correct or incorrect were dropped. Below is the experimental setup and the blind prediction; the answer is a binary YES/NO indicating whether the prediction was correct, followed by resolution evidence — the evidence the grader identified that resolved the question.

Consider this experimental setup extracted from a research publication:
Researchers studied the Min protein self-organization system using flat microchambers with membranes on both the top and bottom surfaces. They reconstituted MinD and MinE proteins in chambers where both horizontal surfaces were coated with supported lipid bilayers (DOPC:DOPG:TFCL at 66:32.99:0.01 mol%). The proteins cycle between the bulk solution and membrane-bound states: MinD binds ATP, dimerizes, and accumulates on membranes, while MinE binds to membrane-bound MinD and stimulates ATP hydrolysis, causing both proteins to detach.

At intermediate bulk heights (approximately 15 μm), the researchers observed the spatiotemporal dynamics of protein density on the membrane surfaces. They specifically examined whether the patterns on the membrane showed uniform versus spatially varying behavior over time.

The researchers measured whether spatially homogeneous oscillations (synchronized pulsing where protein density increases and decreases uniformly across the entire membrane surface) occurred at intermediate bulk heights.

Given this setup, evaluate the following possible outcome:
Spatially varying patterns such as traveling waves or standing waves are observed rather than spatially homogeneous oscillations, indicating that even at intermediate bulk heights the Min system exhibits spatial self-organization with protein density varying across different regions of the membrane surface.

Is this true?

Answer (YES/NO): NO